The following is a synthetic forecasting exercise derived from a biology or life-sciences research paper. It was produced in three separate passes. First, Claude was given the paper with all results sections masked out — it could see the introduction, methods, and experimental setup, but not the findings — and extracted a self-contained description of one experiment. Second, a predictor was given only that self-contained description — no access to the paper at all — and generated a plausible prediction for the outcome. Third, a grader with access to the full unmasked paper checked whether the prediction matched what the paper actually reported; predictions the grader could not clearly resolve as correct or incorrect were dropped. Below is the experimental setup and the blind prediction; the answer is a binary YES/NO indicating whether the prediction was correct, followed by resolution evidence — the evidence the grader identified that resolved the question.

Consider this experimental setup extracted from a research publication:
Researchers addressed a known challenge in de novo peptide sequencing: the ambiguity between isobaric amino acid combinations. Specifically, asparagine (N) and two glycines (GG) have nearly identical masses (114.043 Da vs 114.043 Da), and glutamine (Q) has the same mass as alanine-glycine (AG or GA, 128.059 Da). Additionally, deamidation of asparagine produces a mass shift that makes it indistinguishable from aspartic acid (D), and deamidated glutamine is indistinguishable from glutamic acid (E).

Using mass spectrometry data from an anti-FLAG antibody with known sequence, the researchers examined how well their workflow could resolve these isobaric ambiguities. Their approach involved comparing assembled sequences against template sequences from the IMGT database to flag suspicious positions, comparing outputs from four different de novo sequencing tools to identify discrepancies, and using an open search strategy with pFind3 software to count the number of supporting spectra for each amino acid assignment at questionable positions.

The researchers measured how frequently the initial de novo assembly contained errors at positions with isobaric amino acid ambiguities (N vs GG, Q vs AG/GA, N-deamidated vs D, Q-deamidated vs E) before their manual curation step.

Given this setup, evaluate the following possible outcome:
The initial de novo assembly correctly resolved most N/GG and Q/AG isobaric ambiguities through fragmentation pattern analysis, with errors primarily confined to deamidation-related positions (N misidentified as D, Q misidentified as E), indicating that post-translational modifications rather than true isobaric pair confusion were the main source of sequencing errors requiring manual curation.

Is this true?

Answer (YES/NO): NO